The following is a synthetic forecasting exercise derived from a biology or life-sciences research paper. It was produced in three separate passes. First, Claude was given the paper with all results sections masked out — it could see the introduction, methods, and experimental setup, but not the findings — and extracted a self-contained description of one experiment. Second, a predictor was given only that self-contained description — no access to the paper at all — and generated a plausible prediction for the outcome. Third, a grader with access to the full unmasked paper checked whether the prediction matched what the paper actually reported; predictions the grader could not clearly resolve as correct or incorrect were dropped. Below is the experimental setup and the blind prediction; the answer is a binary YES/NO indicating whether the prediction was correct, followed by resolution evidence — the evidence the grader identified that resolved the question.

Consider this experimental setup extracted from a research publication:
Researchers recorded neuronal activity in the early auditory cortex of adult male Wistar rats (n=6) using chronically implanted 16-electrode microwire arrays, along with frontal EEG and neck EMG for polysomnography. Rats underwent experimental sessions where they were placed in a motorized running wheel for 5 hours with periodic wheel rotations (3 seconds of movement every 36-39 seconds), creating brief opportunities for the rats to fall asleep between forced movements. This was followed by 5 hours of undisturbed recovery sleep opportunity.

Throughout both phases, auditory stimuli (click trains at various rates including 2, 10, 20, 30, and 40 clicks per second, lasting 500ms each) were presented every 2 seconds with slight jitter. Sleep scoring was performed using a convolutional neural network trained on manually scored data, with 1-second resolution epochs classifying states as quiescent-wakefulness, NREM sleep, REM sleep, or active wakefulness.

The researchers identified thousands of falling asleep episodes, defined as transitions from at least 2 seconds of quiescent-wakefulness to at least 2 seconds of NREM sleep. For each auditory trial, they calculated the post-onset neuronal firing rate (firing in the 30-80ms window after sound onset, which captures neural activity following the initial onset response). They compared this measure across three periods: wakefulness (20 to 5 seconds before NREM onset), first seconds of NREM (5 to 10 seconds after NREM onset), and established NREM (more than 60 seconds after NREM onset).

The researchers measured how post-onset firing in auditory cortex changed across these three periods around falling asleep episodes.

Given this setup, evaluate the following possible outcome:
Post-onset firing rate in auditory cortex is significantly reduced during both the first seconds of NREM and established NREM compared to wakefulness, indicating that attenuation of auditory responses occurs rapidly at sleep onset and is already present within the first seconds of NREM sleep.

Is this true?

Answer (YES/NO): YES